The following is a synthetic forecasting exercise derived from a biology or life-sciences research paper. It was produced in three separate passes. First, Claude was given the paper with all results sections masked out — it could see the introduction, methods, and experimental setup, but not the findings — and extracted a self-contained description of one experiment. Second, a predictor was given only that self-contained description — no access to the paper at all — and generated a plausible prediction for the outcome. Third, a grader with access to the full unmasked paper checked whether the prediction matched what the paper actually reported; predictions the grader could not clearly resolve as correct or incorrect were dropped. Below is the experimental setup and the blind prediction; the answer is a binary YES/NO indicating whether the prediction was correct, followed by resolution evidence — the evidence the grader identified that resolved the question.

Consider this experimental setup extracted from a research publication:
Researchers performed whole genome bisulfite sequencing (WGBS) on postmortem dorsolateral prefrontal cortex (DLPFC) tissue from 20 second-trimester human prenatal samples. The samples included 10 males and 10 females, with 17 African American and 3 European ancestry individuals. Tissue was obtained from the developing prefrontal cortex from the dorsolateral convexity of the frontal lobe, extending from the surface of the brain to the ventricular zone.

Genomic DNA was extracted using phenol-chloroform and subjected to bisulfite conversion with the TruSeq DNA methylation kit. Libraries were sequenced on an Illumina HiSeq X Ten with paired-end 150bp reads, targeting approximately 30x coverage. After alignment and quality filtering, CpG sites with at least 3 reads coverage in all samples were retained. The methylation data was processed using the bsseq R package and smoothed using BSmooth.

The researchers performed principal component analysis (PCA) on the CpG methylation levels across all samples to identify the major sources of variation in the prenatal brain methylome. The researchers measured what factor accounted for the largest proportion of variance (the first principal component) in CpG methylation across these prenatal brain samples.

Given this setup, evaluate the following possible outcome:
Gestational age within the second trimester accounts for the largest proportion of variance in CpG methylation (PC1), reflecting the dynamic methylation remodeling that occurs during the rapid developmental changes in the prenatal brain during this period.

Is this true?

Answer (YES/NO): NO